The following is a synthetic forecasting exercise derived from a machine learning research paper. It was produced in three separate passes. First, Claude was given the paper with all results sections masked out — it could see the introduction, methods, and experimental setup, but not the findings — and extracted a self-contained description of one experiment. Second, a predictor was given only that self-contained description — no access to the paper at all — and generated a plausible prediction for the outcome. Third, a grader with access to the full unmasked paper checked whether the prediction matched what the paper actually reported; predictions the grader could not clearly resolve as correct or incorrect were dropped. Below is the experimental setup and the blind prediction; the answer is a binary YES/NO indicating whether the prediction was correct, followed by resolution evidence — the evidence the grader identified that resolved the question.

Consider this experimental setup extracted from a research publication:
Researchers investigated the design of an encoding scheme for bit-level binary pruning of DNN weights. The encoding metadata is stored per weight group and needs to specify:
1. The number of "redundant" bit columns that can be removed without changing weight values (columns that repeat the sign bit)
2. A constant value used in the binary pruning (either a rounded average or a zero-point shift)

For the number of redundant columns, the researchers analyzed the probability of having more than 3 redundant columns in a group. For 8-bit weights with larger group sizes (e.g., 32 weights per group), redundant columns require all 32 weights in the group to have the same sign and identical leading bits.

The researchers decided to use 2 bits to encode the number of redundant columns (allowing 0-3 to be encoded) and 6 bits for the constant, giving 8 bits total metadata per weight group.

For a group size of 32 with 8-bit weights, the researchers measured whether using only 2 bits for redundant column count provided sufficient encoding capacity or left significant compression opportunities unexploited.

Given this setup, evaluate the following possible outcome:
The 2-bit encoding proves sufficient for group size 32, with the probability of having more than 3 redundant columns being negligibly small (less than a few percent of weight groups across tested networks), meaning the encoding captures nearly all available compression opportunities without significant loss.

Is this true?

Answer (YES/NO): YES